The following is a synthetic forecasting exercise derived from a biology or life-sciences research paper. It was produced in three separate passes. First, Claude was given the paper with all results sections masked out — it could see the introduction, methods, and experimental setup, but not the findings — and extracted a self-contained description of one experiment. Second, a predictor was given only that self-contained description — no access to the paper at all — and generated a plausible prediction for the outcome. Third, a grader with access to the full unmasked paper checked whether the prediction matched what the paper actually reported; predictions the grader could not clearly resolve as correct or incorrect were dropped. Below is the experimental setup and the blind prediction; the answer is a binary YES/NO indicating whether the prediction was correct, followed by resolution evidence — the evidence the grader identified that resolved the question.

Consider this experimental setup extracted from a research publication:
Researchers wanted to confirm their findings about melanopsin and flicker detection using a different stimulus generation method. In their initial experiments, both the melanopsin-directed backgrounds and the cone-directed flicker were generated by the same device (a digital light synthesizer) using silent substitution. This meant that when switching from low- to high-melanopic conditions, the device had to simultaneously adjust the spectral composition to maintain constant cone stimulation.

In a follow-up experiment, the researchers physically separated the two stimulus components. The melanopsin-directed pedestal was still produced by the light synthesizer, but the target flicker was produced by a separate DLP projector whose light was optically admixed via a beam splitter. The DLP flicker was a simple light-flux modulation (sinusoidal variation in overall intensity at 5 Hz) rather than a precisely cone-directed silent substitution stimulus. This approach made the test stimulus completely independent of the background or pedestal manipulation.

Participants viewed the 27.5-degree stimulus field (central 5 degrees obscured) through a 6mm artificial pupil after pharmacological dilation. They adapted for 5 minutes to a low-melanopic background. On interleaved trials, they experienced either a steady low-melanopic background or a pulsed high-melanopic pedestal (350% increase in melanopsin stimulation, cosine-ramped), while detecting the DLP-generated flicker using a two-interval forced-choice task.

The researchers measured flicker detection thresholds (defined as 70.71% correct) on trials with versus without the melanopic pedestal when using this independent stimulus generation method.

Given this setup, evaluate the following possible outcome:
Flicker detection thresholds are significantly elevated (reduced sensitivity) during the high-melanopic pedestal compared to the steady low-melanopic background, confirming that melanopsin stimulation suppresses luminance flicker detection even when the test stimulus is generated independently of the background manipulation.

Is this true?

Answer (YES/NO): NO